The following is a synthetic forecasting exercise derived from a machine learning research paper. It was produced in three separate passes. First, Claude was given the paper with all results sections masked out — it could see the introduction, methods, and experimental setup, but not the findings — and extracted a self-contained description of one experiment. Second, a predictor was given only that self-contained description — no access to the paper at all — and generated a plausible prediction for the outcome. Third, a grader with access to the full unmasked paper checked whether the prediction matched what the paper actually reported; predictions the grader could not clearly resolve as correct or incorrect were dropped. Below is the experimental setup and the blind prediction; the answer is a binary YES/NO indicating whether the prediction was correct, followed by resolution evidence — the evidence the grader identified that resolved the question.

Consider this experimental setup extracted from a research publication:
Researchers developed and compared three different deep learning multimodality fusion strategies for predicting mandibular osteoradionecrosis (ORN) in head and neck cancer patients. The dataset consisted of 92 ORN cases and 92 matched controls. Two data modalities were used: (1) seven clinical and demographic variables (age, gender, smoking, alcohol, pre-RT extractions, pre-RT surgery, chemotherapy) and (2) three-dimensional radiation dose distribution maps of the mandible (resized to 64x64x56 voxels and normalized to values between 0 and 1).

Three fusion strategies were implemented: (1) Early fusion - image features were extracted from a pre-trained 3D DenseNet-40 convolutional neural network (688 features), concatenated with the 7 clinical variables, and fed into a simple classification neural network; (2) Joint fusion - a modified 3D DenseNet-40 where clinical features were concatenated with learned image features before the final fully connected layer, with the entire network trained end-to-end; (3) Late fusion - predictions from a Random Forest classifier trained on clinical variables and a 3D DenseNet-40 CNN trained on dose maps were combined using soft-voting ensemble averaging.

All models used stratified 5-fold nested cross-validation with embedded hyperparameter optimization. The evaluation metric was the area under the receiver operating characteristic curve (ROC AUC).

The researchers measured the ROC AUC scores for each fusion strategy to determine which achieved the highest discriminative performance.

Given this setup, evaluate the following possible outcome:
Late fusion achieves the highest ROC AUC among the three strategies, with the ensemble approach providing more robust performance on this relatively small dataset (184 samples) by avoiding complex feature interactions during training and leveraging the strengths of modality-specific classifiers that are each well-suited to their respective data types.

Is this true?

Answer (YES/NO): YES